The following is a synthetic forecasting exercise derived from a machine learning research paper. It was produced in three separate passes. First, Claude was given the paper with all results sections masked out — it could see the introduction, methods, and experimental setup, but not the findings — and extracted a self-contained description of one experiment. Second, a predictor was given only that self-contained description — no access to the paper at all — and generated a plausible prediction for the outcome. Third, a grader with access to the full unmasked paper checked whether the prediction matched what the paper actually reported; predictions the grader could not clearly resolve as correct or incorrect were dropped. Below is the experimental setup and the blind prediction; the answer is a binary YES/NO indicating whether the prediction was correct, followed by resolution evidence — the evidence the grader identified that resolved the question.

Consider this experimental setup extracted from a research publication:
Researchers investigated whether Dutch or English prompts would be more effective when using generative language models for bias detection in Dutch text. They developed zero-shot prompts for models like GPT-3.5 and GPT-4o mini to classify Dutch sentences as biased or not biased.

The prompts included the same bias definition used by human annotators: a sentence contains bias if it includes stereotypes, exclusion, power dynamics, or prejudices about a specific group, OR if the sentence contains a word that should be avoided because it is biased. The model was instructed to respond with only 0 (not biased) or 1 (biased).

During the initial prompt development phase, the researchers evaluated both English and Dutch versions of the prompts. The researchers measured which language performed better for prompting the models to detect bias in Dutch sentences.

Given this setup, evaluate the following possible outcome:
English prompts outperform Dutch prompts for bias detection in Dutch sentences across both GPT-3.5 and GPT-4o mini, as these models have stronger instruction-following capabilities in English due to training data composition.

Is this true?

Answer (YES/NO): NO